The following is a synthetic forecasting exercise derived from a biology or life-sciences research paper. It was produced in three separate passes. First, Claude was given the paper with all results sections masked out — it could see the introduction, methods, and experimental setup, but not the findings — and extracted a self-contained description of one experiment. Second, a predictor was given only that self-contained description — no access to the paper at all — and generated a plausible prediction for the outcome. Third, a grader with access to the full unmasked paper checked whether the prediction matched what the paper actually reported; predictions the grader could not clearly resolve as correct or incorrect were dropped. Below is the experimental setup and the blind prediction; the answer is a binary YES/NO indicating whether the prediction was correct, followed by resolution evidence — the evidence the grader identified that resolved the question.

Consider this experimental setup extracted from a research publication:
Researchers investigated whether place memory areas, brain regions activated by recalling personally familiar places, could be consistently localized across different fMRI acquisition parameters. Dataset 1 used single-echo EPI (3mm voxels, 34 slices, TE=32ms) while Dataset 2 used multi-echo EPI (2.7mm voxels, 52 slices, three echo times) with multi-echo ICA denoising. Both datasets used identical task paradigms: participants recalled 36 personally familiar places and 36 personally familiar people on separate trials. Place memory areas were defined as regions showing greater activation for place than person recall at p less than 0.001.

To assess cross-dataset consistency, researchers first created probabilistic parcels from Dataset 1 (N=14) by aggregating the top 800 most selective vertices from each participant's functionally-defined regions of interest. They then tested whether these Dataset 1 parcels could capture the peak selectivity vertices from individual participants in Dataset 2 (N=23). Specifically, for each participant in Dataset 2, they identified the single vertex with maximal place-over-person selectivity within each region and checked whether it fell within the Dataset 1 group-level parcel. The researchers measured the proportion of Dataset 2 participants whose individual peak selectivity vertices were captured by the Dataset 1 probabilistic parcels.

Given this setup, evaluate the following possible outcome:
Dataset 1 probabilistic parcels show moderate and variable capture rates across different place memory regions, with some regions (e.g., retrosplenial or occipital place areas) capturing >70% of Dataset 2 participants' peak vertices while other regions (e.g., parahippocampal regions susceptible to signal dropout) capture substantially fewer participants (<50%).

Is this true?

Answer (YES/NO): NO